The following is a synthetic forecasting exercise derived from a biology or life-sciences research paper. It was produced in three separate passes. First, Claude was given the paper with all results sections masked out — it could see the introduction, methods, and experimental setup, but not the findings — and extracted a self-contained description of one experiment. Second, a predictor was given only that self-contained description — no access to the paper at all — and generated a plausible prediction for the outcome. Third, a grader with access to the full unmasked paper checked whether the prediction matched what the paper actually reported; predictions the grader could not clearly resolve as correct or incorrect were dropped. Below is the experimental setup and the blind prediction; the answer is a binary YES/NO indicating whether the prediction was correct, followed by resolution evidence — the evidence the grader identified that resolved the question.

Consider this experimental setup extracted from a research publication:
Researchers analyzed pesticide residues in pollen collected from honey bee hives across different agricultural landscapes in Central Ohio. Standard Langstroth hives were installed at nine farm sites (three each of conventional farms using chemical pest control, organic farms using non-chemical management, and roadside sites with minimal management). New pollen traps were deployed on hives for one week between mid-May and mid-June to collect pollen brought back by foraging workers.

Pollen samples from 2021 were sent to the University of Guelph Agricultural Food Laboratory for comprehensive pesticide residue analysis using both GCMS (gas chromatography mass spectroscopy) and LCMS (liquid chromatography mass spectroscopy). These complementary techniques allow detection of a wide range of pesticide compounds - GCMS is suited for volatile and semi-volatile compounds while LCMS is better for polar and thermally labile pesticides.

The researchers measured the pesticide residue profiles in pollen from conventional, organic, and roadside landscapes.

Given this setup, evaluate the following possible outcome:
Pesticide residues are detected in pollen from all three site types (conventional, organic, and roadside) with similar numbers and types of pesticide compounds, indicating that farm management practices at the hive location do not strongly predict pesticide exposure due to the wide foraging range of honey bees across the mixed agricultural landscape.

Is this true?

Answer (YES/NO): NO